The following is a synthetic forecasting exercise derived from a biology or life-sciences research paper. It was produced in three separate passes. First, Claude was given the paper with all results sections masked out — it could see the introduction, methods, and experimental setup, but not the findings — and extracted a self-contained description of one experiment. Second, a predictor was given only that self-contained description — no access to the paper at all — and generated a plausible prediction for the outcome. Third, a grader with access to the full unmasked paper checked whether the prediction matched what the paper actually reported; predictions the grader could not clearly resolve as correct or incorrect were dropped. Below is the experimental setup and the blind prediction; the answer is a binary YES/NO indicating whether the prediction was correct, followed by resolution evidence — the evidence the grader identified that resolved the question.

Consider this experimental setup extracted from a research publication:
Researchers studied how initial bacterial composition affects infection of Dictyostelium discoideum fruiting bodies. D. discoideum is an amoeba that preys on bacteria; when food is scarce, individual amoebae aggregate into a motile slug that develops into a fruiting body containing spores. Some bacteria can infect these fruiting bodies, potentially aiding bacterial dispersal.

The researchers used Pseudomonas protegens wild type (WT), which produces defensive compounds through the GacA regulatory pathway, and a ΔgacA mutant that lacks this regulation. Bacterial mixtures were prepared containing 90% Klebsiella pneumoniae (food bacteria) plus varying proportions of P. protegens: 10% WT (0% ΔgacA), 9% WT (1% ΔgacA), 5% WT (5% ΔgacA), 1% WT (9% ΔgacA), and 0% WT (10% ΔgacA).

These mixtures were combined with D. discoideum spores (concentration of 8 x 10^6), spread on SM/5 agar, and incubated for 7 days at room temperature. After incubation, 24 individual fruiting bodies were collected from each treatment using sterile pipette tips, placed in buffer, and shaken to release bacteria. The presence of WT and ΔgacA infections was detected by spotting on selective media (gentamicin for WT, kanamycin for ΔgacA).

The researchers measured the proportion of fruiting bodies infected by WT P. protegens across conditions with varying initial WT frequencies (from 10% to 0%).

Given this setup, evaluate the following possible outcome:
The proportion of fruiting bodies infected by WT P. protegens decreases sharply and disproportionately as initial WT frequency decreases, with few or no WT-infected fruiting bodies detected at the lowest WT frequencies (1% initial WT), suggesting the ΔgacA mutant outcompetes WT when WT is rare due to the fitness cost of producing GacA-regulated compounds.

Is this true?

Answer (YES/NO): NO